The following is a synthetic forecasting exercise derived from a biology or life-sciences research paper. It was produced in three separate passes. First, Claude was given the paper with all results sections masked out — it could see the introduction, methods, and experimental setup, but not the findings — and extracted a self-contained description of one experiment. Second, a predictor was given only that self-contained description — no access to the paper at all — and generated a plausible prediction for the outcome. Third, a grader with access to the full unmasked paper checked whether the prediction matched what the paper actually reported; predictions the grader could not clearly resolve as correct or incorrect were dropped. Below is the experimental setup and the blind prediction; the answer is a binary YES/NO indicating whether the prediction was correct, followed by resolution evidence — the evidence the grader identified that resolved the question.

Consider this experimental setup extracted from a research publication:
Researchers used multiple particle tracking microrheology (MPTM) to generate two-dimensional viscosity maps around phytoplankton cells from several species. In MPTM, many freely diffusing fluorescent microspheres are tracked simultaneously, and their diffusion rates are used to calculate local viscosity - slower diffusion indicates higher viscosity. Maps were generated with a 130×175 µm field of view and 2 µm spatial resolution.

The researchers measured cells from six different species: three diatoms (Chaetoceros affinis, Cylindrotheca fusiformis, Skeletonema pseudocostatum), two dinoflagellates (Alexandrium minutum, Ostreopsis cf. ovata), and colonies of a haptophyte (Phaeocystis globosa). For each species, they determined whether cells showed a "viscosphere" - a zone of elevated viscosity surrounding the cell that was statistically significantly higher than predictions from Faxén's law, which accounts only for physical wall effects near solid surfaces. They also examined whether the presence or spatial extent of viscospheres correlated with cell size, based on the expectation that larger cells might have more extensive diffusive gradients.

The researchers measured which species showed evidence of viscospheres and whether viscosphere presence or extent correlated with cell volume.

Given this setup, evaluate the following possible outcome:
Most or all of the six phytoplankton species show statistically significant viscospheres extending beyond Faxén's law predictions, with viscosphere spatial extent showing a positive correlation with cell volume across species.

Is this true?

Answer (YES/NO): NO